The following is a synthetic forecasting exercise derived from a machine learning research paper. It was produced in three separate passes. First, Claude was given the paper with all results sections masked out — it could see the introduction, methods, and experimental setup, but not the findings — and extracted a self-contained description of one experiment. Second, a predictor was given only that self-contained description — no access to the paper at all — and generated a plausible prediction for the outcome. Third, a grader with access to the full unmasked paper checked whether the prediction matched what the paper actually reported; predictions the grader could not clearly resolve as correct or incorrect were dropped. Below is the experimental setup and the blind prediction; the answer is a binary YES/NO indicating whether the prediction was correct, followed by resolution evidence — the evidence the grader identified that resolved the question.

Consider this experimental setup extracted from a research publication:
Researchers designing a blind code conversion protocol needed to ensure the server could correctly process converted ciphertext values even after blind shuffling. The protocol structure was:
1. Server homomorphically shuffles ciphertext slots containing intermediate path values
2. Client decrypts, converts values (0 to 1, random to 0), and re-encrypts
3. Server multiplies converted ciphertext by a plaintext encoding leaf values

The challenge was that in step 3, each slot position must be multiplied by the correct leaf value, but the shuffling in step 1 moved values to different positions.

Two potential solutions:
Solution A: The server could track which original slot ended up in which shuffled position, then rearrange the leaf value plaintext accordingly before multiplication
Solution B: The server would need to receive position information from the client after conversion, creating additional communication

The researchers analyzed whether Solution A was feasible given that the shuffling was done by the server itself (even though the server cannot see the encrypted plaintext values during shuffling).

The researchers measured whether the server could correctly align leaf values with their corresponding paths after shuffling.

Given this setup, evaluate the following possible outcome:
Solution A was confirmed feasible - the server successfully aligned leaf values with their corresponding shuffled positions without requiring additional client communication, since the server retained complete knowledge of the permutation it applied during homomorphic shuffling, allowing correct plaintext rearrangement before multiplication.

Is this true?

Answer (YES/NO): YES